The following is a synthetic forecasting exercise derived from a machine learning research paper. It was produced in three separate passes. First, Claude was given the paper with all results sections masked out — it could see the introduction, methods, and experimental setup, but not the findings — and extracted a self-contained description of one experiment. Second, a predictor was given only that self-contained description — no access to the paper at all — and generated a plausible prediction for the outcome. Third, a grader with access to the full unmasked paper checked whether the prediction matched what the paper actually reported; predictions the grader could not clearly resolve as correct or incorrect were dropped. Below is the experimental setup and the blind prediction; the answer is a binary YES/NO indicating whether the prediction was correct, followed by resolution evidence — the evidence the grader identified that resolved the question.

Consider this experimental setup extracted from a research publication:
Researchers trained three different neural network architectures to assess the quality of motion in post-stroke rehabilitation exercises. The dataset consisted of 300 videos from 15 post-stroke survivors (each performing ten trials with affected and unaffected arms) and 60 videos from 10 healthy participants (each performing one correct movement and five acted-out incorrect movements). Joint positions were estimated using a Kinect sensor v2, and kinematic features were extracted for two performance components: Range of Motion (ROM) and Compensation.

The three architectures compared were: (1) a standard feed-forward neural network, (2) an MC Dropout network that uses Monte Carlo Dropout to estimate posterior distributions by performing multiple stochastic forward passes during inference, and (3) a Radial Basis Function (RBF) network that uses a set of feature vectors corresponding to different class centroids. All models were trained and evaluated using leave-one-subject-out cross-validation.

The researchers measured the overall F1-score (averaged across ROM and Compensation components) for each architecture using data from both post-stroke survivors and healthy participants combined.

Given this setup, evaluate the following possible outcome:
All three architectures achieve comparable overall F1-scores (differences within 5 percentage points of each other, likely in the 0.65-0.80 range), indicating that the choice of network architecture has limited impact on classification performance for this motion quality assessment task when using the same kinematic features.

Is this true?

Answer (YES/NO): NO